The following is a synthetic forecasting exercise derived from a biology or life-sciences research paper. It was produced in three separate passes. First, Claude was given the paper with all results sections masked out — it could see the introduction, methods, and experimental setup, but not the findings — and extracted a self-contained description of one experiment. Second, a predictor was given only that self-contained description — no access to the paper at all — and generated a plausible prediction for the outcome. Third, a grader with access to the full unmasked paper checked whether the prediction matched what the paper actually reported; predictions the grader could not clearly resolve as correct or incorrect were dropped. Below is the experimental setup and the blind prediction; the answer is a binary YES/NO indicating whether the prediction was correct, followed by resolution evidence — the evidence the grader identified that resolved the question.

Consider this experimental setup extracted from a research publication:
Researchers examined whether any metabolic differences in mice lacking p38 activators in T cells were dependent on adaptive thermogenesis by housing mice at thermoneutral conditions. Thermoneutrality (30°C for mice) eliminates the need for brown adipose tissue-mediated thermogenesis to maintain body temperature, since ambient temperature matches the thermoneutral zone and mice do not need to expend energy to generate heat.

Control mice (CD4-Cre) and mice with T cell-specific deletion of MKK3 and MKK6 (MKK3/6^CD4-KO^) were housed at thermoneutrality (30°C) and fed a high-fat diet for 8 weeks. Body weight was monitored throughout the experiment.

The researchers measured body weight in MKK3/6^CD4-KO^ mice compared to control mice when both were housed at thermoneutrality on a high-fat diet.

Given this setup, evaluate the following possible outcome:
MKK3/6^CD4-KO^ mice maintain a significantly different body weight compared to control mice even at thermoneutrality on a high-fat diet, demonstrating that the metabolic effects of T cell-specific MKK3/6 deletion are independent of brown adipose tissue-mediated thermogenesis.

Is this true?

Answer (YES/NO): YES